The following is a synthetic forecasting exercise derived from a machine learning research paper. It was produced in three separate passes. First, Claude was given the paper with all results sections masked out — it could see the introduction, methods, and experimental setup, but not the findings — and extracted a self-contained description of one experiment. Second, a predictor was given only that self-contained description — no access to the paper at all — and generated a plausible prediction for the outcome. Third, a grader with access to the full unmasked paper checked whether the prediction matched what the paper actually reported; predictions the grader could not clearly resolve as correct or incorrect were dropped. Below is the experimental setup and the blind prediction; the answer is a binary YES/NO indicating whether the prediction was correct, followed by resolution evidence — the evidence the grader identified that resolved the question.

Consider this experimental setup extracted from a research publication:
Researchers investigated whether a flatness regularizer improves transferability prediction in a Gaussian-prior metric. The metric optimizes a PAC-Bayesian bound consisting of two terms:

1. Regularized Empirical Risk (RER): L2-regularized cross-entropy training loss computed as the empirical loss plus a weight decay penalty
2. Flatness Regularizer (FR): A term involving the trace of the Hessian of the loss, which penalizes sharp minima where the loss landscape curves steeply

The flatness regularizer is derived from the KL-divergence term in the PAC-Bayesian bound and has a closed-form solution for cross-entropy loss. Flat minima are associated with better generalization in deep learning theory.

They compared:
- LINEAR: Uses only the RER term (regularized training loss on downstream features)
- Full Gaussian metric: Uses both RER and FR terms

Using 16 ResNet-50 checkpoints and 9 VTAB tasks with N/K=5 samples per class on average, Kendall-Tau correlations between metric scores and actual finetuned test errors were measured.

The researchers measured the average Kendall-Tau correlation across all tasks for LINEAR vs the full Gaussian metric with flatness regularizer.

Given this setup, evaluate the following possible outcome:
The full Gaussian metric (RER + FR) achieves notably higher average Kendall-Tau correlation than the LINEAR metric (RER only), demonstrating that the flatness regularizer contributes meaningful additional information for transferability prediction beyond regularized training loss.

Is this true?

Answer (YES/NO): YES